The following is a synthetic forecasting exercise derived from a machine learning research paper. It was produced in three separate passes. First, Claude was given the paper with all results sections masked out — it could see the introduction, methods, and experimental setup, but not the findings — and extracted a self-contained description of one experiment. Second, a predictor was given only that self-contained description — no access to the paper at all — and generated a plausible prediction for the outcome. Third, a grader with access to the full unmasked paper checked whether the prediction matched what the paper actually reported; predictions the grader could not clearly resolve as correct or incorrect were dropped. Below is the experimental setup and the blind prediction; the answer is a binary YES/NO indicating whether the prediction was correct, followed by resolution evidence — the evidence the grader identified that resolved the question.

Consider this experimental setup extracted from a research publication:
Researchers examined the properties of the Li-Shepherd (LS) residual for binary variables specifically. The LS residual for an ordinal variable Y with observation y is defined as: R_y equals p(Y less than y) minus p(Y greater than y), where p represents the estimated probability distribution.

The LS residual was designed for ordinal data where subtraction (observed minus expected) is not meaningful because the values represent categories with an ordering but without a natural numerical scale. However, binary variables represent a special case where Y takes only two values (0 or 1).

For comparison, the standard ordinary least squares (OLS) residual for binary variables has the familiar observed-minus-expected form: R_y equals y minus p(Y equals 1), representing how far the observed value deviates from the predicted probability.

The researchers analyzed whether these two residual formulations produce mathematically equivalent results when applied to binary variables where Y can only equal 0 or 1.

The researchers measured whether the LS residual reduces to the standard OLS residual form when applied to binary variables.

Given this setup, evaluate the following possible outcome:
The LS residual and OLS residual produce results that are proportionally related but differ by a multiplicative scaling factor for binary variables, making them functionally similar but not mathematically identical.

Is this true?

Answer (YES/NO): NO